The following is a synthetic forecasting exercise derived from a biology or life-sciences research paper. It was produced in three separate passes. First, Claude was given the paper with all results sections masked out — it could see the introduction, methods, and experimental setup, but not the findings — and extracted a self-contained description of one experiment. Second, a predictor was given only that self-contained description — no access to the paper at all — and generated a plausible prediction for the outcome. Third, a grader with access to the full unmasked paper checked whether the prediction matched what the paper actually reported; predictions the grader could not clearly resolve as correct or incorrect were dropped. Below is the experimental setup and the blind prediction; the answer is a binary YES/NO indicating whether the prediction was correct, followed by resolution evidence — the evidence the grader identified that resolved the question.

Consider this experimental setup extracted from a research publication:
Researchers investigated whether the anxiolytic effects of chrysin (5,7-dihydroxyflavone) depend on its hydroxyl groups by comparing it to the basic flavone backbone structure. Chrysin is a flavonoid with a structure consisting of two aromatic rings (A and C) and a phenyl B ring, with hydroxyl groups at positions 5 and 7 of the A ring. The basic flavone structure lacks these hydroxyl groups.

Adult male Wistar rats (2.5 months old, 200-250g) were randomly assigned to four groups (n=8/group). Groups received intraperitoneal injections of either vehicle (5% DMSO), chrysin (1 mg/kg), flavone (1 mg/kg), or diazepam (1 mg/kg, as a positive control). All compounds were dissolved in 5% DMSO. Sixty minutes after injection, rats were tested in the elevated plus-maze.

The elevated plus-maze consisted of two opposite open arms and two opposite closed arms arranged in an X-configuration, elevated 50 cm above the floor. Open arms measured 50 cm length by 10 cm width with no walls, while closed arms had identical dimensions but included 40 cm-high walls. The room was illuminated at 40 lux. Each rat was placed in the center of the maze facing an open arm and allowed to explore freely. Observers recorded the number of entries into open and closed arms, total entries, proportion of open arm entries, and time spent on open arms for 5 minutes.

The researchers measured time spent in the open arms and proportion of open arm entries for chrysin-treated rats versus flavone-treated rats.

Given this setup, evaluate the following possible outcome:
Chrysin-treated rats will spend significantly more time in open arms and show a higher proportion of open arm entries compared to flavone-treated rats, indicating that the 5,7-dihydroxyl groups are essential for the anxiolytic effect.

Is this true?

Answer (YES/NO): NO